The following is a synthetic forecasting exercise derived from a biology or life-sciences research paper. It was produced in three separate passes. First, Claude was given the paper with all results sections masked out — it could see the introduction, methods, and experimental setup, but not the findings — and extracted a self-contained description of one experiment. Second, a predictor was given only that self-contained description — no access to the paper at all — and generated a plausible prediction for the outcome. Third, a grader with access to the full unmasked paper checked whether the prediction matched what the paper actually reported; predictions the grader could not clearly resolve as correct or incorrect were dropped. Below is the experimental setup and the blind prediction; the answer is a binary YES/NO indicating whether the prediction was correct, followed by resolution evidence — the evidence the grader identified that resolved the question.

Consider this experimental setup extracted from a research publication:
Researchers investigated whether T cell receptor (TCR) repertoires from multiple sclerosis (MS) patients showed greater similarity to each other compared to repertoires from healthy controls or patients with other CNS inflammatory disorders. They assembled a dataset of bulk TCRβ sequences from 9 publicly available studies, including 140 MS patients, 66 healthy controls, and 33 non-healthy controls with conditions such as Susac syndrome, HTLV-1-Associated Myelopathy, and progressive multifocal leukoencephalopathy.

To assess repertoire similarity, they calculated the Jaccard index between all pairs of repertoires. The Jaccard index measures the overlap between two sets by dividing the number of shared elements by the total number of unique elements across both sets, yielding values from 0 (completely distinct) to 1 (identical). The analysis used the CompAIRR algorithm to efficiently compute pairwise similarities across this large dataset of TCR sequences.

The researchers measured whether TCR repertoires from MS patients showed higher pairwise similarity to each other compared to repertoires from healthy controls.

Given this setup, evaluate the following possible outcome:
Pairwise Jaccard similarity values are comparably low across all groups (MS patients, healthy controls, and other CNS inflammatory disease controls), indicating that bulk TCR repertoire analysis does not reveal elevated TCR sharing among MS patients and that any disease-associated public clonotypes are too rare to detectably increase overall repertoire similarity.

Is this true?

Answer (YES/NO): YES